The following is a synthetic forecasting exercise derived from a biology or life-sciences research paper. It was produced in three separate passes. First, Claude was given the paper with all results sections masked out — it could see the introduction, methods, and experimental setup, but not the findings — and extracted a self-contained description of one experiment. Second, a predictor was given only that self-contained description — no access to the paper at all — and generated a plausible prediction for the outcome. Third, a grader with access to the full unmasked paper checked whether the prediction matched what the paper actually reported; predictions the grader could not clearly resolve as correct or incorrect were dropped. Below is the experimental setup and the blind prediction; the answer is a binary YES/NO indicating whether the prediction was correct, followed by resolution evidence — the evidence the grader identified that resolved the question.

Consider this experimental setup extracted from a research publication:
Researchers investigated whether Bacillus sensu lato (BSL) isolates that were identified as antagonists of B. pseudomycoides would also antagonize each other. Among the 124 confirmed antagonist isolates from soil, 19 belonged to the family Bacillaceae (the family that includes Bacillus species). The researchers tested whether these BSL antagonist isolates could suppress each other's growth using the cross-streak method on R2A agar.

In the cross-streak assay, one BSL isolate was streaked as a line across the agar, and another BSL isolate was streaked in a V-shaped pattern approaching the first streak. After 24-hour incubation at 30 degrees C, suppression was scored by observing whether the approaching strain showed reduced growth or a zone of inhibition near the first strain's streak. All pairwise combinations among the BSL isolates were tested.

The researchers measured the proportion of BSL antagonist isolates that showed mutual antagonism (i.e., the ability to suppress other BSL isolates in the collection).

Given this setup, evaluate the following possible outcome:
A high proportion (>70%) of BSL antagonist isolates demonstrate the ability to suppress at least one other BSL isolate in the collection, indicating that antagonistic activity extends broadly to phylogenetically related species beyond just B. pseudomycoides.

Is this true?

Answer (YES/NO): YES